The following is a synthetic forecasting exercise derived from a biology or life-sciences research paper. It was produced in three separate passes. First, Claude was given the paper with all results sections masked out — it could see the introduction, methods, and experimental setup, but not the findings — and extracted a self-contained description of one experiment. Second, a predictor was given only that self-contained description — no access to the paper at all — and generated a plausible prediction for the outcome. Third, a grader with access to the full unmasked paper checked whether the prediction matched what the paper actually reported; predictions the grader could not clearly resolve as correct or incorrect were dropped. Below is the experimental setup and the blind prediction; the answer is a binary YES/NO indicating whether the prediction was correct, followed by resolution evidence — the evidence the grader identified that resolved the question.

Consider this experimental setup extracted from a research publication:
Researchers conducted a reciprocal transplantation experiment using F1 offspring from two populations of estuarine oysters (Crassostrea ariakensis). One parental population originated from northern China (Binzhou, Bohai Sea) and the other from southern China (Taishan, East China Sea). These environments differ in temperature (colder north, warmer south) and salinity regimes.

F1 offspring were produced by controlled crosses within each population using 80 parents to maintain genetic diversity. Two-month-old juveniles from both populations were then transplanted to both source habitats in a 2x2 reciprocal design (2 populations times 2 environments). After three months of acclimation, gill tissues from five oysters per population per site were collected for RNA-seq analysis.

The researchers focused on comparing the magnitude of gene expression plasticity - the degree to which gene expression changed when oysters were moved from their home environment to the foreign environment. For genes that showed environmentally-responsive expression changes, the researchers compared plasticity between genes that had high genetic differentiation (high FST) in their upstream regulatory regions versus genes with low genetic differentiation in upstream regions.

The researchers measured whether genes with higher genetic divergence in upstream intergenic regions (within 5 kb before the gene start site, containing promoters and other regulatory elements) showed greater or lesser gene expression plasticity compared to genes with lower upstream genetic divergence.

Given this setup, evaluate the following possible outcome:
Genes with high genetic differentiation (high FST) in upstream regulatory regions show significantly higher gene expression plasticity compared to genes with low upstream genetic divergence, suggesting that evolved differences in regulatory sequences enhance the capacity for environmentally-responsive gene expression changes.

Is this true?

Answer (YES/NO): YES